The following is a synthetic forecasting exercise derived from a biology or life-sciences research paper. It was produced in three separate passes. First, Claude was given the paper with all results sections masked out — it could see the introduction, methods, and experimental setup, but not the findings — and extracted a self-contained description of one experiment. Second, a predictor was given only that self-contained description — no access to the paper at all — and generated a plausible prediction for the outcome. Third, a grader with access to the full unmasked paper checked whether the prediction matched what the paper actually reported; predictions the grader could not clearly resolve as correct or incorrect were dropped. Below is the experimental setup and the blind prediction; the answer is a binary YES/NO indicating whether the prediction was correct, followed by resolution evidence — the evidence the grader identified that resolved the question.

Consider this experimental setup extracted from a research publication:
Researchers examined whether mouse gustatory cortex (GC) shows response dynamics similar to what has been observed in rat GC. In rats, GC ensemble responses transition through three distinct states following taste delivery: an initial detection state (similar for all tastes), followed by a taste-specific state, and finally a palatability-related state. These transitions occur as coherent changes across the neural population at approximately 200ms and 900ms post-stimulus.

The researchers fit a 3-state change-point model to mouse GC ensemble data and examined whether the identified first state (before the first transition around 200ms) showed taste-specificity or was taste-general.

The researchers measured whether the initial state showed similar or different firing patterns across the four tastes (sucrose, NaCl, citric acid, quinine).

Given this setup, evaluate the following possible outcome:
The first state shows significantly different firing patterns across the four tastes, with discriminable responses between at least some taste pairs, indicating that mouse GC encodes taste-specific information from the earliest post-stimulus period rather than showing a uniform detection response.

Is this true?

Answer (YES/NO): NO